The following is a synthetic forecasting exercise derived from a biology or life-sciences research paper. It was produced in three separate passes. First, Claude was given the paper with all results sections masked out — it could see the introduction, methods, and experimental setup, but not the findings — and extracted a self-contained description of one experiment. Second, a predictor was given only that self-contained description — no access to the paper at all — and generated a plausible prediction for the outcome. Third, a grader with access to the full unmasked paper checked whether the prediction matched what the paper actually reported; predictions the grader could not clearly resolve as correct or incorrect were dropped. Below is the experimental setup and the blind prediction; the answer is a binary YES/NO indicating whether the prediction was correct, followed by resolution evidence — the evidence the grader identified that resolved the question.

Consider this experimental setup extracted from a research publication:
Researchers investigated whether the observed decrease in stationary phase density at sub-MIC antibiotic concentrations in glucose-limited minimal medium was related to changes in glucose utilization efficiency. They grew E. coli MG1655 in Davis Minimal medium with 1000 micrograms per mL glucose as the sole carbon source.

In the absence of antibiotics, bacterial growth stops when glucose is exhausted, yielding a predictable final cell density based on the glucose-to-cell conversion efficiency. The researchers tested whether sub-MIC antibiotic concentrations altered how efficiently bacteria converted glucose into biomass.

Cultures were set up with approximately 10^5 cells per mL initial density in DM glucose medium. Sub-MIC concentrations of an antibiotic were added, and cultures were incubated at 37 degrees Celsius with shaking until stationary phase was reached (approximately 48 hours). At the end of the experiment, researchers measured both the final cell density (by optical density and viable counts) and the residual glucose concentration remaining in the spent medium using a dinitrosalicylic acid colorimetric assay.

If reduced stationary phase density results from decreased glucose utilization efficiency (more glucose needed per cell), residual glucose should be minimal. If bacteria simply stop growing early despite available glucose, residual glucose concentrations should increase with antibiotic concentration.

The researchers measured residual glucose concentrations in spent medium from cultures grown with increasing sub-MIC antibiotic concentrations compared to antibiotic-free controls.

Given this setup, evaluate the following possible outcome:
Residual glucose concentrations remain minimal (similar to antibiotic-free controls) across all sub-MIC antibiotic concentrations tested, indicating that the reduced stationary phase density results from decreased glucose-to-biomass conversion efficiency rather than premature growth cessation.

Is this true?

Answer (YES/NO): YES